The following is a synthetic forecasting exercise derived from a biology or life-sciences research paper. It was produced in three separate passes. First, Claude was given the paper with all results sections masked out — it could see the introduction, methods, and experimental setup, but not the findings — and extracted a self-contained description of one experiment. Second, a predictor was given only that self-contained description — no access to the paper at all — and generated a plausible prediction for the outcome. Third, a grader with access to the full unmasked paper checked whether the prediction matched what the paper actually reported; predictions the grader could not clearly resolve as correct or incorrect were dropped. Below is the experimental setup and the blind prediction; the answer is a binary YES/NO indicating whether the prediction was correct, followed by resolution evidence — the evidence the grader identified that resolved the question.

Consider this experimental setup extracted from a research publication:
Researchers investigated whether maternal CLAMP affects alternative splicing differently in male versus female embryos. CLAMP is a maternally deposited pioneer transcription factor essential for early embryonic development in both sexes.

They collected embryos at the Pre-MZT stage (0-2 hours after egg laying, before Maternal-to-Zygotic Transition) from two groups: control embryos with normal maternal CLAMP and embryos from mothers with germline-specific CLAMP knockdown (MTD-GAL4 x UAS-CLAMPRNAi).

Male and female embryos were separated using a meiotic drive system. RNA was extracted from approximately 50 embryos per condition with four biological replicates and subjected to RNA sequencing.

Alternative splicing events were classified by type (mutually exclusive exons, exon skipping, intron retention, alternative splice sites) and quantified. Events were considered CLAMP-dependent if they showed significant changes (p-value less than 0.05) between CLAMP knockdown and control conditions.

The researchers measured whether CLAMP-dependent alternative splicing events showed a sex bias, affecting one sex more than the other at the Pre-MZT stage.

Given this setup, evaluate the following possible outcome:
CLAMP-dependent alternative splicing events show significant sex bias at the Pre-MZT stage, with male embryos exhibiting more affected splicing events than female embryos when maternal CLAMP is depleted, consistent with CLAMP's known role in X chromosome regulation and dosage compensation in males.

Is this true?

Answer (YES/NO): NO